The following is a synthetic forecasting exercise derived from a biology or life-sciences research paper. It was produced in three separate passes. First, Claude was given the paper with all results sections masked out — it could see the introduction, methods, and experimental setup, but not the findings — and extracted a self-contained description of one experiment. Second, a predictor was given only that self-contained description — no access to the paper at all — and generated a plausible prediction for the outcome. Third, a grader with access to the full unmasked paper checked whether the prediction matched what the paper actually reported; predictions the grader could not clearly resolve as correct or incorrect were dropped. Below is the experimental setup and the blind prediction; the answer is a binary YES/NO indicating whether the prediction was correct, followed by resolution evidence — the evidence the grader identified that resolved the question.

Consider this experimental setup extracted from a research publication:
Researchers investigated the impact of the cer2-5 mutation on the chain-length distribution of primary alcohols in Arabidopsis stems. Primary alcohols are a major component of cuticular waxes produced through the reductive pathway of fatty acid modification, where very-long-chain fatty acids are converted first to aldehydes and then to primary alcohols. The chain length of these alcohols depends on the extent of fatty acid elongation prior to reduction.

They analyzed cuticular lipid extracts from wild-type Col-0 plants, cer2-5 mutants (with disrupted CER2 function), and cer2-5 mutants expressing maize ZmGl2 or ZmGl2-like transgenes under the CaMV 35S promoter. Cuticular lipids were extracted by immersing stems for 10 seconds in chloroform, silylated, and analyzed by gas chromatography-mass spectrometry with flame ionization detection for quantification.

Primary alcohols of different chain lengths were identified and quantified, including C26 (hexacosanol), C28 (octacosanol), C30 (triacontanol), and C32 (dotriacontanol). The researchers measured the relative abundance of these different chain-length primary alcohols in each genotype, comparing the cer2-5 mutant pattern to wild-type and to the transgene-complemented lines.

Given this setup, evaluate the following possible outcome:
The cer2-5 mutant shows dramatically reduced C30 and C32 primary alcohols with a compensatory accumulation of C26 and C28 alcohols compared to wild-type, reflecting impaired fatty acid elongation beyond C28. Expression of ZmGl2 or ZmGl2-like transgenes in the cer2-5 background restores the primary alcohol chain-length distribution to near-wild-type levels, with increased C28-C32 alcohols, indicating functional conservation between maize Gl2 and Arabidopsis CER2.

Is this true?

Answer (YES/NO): NO